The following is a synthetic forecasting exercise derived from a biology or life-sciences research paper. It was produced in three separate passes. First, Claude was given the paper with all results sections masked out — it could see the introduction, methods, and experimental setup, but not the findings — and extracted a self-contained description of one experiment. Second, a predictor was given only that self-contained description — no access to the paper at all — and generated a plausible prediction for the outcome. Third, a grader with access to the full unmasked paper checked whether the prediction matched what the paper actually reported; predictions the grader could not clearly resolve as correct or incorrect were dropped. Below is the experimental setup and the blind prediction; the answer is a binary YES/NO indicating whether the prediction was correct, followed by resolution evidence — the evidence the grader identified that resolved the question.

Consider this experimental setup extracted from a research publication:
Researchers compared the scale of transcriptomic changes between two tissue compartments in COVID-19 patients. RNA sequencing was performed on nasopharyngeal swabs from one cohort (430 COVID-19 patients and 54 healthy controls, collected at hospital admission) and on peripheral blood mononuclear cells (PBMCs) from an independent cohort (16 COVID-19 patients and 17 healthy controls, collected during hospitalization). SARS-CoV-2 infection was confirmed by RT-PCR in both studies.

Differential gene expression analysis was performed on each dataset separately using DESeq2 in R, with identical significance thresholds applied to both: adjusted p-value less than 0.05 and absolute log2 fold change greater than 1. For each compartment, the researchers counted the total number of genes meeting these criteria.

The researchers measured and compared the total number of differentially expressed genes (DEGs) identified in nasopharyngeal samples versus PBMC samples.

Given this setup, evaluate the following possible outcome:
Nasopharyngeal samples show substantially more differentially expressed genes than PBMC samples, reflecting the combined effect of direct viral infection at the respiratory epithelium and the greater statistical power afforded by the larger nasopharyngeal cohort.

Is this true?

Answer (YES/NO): YES